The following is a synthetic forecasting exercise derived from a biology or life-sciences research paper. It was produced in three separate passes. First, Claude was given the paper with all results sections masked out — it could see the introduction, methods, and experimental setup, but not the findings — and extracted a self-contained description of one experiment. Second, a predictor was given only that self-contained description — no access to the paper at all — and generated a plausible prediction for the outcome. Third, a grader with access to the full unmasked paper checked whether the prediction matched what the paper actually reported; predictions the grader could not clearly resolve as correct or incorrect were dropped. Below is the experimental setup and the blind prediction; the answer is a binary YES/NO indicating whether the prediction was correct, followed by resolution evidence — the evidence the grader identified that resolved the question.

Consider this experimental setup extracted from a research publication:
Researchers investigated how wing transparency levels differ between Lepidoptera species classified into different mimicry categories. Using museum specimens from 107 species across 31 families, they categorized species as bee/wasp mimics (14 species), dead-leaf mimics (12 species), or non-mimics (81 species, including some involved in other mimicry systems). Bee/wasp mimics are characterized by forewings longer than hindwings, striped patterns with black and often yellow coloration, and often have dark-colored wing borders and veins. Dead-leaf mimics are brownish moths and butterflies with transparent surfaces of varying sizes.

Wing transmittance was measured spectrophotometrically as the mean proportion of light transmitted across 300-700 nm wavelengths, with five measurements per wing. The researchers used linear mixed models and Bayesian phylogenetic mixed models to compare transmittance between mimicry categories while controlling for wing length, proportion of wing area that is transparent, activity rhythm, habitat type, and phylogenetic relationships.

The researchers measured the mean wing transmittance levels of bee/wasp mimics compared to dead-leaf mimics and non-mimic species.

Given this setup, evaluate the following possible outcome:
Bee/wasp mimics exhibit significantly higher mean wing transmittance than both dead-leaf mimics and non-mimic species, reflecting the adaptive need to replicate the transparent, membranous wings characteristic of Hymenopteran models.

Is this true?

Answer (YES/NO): YES